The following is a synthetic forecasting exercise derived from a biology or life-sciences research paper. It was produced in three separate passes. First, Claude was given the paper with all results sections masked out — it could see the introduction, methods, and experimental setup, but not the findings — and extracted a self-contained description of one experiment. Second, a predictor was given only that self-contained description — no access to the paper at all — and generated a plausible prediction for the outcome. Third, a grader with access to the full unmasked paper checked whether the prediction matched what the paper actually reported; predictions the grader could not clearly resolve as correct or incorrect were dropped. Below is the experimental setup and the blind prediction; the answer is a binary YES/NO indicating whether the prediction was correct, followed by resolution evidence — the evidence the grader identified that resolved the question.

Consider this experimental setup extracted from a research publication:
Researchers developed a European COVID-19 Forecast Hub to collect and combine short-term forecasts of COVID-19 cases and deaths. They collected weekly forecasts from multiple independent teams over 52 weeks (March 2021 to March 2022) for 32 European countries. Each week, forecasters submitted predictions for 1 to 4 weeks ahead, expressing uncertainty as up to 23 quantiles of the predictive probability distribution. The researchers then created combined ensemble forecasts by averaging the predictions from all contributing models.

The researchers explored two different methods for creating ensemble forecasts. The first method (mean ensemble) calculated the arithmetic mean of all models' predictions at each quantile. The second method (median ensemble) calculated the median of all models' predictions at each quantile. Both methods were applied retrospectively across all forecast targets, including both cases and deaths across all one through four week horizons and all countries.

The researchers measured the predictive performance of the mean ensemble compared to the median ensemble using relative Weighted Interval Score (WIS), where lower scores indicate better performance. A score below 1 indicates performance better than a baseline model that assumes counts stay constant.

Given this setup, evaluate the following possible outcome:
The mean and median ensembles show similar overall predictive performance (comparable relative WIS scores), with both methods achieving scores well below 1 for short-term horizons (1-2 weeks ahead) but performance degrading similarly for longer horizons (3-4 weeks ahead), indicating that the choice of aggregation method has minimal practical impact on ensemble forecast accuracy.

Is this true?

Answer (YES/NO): NO